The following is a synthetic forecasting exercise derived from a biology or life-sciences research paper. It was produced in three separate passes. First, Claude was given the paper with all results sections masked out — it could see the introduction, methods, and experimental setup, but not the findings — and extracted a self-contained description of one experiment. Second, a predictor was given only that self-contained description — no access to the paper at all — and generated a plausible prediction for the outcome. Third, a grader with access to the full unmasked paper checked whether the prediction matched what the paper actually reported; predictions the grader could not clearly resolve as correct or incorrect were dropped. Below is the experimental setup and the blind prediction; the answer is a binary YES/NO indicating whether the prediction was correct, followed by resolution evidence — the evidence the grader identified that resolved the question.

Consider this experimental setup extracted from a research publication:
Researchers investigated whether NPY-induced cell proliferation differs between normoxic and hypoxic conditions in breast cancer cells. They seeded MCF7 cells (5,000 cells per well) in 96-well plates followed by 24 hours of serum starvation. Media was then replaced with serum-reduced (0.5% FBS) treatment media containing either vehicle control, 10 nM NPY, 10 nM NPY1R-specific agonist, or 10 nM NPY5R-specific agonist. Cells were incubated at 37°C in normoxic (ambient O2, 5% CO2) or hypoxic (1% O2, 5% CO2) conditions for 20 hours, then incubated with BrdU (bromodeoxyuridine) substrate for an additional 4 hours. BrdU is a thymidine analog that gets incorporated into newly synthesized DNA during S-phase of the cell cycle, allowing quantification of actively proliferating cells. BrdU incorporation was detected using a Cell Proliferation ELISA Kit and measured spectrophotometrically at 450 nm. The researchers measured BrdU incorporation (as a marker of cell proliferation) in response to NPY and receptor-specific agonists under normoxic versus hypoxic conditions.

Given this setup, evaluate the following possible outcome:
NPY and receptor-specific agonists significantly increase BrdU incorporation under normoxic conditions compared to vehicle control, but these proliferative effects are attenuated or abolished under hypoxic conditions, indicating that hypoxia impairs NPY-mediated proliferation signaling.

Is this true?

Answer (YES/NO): NO